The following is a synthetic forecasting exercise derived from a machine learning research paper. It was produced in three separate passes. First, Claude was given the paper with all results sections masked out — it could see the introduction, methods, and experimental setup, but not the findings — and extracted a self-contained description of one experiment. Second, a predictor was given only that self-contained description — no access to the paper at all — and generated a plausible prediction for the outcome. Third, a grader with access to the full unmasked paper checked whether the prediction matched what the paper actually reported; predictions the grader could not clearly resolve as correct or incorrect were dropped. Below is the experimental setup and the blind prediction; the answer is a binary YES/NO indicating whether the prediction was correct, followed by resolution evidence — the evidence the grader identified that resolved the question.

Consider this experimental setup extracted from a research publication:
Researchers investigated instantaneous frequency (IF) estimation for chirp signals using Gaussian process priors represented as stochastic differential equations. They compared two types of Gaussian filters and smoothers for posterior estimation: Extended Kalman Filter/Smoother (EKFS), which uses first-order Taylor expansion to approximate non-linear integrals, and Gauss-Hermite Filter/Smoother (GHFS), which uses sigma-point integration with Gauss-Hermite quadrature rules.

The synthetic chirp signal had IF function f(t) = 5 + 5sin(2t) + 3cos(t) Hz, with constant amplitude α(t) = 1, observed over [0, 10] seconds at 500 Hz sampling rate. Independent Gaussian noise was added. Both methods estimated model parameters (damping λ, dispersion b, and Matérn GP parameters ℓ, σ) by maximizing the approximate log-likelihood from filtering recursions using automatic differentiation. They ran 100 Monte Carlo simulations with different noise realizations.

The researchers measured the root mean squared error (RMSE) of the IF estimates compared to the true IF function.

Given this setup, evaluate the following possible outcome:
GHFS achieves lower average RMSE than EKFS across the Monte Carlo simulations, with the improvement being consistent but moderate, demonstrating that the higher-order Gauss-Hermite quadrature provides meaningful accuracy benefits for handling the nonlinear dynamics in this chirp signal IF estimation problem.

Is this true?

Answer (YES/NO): YES